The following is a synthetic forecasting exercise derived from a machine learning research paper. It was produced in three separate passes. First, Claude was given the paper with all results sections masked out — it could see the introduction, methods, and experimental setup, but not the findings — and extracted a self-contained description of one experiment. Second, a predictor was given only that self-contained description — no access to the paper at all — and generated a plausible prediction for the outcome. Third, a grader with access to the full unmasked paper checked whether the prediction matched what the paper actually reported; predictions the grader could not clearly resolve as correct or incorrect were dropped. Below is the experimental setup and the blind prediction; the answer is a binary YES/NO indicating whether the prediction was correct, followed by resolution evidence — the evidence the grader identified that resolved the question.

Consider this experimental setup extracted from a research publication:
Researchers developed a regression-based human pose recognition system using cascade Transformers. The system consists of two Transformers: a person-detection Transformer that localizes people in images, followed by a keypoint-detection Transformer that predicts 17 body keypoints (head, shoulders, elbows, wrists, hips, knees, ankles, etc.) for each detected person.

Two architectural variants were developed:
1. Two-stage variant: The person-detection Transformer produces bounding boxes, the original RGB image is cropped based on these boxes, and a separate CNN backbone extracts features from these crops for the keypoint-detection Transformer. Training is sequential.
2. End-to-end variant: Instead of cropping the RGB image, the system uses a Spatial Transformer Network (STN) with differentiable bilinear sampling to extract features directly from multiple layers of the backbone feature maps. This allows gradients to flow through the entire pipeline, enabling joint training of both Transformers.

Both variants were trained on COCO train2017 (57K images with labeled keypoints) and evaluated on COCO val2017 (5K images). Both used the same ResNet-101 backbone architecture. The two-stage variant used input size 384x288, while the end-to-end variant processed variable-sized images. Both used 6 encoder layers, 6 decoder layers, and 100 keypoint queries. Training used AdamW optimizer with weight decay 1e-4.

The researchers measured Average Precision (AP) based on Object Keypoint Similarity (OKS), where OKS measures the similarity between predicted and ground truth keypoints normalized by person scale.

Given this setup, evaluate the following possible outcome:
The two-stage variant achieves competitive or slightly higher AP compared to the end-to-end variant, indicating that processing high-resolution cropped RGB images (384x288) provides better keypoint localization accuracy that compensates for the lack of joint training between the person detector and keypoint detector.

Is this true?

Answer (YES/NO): NO